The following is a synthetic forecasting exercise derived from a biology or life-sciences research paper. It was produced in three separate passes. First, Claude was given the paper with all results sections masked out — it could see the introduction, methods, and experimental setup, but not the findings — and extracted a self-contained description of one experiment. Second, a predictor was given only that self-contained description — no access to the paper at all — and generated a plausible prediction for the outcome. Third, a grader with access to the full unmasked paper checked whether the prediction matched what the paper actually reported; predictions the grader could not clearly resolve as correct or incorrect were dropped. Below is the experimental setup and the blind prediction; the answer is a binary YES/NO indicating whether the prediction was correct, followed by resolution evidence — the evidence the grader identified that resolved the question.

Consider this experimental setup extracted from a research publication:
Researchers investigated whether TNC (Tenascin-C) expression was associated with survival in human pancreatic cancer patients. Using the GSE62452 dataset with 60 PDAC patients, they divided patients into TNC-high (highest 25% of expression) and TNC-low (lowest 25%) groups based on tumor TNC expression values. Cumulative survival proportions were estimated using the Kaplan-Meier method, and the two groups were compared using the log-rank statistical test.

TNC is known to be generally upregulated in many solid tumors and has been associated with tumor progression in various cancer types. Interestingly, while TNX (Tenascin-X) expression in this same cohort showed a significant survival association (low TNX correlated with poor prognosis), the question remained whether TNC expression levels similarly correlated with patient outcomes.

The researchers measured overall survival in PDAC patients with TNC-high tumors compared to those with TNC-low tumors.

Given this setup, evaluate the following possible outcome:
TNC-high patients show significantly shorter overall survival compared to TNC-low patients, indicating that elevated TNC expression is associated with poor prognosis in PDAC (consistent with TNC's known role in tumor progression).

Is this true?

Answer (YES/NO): NO